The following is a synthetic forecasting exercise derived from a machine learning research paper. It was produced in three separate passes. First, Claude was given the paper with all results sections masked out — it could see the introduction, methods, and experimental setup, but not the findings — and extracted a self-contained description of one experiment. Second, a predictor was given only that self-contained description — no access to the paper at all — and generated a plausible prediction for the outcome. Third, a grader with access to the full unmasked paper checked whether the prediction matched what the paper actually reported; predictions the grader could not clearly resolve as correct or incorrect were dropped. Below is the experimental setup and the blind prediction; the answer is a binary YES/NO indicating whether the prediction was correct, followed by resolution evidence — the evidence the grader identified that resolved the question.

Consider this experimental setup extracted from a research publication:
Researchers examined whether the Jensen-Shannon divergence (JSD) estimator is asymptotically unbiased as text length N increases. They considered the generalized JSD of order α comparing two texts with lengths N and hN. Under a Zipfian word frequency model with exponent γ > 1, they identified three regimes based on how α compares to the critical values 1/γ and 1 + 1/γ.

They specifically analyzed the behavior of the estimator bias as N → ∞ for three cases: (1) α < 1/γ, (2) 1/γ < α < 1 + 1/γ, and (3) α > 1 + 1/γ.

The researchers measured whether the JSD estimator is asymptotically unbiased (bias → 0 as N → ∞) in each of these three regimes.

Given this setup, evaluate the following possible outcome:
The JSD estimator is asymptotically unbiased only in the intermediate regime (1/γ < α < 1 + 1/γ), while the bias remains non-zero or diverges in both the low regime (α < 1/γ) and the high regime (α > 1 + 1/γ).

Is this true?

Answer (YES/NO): NO